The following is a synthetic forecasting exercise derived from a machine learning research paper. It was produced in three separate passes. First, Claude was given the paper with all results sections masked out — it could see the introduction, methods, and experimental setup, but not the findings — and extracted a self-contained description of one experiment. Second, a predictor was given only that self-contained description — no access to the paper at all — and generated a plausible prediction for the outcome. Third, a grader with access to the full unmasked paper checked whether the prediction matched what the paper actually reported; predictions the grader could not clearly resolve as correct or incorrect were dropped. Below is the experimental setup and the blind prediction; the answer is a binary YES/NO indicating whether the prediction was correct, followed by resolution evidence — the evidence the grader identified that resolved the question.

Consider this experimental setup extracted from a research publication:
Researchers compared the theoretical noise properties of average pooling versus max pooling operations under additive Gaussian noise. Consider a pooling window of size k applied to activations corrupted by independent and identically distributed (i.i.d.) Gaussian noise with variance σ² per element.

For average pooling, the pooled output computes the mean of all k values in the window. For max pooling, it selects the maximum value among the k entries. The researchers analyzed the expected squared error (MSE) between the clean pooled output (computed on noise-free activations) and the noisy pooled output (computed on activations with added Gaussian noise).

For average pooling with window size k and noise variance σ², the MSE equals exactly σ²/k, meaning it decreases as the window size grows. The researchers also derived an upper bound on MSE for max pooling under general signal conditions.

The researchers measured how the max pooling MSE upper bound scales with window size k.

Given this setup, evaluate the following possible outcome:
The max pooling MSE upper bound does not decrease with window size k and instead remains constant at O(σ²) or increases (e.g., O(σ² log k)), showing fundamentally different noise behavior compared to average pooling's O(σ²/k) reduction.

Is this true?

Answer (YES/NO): YES